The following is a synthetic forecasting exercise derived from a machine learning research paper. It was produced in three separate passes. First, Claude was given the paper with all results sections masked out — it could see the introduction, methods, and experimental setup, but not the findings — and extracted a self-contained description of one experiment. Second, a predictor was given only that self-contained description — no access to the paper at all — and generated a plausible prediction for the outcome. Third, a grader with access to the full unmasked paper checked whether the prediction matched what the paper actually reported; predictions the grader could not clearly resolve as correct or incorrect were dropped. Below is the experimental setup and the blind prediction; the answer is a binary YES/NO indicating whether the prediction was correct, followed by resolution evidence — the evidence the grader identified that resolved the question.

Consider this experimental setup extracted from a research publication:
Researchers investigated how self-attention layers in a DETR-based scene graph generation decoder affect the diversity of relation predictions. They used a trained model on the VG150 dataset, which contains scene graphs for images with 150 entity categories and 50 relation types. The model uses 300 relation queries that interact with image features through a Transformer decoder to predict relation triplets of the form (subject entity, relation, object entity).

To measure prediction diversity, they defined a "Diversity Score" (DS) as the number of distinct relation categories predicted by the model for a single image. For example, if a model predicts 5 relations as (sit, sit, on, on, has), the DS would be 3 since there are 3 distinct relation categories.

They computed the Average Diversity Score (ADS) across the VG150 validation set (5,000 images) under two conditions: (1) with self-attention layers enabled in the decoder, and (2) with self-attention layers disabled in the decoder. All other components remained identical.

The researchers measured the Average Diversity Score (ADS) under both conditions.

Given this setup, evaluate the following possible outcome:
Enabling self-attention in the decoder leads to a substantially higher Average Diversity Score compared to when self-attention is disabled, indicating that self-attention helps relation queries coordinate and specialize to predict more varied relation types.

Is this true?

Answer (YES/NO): YES